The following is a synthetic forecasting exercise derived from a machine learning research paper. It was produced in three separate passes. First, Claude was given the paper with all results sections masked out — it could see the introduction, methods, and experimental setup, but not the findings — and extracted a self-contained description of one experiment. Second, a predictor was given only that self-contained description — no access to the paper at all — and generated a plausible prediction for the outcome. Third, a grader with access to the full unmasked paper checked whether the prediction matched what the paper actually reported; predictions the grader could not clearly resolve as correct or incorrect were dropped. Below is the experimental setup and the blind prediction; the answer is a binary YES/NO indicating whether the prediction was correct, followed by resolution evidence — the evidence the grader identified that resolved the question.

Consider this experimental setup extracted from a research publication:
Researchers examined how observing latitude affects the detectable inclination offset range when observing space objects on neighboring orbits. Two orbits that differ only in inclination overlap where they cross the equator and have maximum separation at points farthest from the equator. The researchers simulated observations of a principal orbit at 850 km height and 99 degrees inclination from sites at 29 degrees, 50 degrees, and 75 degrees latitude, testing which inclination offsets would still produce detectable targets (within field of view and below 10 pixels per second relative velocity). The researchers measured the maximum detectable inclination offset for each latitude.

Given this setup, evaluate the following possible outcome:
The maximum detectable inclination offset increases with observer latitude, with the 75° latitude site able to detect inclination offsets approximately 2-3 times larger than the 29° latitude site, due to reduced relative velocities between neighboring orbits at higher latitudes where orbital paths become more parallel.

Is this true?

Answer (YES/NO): NO